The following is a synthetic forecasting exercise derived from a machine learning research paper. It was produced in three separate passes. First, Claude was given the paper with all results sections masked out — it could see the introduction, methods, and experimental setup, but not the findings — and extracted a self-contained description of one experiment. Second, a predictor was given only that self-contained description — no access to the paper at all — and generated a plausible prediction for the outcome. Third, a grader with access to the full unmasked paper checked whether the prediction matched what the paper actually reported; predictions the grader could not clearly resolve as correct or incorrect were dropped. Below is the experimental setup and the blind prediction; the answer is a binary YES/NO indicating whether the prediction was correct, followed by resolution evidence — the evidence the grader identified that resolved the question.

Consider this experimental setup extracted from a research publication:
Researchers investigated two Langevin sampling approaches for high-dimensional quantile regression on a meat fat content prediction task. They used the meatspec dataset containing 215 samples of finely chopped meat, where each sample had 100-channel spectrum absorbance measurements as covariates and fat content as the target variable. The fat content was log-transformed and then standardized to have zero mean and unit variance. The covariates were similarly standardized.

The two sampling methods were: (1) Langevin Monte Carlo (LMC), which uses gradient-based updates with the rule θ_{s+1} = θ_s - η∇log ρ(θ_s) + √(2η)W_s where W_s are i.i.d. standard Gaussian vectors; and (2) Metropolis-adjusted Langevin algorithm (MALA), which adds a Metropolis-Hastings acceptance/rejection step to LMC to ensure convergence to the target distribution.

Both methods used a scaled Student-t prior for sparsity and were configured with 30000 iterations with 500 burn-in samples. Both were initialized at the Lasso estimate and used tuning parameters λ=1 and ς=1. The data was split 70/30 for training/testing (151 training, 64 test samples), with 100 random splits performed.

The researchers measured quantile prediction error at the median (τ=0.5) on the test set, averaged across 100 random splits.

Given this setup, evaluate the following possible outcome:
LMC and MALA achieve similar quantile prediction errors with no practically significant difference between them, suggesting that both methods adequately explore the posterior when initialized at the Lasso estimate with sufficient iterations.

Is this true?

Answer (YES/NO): YES